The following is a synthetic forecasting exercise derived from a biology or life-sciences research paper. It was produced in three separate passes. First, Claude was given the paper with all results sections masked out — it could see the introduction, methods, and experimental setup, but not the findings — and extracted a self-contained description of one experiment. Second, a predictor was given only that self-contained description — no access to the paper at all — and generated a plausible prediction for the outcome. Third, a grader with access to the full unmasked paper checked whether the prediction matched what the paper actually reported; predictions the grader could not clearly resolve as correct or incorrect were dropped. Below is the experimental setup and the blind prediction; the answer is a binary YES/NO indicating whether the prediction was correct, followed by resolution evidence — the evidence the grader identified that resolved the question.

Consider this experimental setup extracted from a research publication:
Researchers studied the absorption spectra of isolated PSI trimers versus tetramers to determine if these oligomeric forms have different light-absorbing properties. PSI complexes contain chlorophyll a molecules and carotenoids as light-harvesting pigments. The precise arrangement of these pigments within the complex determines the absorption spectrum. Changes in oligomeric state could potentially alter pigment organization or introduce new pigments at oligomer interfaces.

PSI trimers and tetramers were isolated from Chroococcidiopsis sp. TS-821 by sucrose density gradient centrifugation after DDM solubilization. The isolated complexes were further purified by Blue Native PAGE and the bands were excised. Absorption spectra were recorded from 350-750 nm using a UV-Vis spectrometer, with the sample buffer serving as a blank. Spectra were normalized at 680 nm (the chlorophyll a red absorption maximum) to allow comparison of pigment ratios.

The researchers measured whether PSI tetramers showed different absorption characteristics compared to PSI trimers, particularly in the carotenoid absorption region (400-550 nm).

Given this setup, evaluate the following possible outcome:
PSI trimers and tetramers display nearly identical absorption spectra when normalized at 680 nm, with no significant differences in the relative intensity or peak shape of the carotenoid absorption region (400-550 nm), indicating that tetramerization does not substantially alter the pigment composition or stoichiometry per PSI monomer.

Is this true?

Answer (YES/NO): NO